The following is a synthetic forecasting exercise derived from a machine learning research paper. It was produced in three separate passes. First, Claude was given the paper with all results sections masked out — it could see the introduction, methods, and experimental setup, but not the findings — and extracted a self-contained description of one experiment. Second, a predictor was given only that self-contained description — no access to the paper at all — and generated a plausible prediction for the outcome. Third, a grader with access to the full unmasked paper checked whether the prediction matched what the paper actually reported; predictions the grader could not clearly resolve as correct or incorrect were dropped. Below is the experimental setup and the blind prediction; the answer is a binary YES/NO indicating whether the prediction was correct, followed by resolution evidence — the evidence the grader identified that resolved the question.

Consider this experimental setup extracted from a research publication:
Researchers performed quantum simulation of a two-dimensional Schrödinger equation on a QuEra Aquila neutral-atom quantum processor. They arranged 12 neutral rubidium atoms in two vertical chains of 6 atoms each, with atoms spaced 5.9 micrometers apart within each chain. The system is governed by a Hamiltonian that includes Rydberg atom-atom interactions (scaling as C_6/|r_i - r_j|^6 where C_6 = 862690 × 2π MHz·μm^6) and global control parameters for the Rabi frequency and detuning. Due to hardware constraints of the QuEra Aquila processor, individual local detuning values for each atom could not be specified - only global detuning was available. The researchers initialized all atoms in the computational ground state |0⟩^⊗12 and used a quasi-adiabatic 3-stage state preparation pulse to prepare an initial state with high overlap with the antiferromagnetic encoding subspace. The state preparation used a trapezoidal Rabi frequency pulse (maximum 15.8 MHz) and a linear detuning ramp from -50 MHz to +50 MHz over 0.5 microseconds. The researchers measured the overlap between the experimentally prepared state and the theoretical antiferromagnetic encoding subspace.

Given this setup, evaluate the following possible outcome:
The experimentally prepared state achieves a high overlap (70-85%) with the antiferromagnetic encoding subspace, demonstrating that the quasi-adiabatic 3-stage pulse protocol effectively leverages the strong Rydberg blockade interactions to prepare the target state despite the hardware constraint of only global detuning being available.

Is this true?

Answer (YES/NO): YES